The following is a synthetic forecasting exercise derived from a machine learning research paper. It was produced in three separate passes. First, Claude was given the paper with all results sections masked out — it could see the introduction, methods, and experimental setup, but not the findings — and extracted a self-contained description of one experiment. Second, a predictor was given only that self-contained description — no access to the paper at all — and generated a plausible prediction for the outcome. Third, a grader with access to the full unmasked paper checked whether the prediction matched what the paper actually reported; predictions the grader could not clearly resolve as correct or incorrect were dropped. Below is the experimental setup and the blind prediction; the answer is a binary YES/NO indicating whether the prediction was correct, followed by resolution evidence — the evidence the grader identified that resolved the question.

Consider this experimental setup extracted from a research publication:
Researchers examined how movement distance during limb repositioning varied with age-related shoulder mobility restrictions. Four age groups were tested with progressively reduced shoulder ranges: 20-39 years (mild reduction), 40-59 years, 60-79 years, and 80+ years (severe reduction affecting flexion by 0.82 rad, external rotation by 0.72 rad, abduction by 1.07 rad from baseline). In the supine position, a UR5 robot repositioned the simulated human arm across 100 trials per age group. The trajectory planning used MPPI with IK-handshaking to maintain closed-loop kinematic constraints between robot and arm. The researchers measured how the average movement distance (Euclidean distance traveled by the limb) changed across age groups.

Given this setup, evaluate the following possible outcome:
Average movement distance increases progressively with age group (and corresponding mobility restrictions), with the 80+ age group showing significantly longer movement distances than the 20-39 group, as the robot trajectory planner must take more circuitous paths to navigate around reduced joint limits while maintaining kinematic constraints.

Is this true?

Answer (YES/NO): NO